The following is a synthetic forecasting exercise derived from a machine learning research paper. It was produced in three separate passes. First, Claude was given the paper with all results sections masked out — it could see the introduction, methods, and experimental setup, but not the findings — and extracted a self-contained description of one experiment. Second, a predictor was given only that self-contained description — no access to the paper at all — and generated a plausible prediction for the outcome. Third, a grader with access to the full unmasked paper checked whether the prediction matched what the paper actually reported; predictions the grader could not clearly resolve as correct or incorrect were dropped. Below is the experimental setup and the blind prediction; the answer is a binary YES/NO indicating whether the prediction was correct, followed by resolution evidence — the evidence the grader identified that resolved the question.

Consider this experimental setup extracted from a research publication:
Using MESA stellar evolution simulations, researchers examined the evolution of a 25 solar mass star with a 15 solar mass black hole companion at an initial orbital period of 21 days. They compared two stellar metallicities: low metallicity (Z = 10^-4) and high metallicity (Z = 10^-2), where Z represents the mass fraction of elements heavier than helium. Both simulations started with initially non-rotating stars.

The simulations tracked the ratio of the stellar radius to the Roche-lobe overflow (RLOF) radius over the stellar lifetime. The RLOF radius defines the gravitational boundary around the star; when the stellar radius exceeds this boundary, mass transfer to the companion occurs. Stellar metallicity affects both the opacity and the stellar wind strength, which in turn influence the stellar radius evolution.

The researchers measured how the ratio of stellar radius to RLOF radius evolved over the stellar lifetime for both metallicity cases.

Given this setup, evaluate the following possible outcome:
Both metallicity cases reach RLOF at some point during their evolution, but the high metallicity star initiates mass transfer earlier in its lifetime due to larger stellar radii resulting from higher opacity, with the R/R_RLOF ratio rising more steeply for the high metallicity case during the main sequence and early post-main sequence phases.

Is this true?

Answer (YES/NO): NO